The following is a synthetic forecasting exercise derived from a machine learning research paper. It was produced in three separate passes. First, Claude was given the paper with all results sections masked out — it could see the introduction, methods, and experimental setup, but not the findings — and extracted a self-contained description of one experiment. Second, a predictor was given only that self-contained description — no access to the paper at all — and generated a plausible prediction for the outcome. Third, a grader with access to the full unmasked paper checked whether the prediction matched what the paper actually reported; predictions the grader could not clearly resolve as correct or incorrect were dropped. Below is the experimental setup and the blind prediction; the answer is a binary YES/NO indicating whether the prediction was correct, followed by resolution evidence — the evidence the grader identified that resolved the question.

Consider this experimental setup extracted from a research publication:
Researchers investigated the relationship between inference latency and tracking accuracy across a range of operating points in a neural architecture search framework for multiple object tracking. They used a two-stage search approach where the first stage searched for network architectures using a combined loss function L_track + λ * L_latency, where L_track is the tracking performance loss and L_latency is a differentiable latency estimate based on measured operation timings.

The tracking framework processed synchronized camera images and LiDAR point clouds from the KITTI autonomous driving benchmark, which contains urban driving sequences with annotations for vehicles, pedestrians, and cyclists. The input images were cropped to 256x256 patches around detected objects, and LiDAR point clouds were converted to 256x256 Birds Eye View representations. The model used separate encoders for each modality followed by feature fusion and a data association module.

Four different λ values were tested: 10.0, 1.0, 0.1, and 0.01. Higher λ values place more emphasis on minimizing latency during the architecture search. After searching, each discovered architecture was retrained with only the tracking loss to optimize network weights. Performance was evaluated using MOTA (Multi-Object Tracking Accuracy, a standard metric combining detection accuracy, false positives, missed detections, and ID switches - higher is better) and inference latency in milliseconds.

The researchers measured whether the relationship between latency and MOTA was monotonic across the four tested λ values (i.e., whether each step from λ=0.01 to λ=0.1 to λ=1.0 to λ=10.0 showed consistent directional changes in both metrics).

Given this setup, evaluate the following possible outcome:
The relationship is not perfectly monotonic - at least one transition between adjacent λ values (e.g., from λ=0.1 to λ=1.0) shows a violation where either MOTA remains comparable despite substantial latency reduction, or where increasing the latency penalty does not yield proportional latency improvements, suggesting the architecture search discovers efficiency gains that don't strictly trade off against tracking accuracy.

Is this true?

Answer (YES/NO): NO